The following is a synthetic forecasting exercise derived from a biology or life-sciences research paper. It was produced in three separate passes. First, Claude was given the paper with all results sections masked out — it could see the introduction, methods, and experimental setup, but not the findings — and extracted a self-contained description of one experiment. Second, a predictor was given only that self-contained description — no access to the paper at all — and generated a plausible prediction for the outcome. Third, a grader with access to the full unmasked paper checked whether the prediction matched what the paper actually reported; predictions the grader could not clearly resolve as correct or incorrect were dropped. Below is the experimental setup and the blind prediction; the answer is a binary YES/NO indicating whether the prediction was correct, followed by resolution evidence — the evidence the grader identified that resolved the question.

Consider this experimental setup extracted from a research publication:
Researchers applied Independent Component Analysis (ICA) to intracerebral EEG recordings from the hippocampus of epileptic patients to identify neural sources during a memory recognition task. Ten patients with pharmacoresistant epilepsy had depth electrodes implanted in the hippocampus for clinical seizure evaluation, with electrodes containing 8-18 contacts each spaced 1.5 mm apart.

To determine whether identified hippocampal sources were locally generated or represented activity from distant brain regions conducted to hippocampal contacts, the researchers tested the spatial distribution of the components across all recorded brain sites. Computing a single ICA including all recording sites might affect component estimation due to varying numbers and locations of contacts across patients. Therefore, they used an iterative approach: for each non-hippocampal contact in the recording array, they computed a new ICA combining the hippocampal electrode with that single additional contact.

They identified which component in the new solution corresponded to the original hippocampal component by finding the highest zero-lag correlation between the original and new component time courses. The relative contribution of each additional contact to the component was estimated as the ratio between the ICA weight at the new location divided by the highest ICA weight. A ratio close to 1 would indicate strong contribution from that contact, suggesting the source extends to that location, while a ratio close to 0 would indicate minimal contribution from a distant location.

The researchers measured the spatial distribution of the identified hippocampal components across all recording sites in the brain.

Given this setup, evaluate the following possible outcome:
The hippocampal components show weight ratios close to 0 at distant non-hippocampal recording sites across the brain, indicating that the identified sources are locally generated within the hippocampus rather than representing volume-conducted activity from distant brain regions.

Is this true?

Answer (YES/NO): YES